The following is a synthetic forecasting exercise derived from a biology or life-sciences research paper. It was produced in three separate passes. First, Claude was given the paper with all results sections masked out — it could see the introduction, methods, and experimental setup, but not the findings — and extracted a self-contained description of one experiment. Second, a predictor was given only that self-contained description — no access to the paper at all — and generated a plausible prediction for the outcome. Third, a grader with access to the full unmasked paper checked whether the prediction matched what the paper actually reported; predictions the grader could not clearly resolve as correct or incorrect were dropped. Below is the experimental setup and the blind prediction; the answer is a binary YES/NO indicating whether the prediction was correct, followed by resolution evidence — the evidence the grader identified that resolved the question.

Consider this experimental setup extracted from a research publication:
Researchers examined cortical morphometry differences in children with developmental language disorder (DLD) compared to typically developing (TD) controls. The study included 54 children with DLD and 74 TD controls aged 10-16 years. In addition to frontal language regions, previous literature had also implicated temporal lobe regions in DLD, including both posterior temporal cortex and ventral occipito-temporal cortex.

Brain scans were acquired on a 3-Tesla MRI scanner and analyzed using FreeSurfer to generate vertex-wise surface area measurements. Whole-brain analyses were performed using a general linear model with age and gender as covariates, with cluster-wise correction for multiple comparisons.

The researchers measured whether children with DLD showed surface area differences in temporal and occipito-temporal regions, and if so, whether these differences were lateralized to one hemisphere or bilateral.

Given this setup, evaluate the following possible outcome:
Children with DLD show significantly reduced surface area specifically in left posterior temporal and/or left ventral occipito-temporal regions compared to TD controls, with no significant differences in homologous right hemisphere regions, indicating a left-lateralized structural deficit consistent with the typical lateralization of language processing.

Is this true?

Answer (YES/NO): NO